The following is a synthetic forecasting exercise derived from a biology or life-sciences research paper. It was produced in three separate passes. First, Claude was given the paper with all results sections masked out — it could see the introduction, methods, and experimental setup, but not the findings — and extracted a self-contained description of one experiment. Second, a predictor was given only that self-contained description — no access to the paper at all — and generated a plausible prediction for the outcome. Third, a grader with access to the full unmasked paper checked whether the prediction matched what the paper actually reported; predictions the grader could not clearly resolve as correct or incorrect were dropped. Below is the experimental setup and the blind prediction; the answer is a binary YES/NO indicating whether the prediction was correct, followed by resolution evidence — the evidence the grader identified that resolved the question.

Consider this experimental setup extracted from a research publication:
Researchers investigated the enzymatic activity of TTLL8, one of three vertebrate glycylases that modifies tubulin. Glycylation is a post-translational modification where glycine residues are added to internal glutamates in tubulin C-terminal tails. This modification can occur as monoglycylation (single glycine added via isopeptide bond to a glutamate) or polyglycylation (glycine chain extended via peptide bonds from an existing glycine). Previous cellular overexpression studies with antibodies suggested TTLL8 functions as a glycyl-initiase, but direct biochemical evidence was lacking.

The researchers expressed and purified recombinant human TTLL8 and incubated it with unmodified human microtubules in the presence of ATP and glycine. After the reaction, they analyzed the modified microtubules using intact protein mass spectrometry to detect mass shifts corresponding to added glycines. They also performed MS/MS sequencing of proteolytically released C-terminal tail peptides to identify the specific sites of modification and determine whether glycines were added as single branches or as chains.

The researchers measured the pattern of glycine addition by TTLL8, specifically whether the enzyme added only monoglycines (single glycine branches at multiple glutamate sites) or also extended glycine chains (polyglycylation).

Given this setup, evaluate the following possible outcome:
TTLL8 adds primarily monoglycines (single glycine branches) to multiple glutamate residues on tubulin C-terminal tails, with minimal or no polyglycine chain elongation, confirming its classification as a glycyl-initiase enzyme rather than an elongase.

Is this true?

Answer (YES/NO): YES